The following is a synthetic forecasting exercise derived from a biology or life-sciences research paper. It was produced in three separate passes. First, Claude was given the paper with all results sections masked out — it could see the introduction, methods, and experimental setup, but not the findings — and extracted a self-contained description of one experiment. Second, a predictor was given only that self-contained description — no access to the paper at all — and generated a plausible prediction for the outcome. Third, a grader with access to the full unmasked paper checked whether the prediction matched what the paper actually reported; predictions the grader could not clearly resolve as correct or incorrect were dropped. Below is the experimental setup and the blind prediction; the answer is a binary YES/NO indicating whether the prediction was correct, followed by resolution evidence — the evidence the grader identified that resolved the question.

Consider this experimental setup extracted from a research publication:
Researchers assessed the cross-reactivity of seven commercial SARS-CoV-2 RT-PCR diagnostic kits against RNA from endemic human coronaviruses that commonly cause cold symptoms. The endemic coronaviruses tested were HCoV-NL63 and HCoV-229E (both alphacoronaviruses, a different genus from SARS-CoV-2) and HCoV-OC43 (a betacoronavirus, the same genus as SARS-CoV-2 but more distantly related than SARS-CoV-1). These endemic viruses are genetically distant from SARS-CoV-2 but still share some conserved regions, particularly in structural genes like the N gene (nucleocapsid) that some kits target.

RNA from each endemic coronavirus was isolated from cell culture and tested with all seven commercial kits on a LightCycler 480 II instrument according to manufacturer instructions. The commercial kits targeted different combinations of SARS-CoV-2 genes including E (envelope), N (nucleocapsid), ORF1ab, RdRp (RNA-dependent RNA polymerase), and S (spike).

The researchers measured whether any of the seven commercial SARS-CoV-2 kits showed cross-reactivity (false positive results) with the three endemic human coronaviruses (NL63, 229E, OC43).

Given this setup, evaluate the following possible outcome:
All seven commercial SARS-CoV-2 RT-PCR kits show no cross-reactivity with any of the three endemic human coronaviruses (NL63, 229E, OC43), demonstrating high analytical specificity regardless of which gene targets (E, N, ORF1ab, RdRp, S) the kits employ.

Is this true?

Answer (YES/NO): YES